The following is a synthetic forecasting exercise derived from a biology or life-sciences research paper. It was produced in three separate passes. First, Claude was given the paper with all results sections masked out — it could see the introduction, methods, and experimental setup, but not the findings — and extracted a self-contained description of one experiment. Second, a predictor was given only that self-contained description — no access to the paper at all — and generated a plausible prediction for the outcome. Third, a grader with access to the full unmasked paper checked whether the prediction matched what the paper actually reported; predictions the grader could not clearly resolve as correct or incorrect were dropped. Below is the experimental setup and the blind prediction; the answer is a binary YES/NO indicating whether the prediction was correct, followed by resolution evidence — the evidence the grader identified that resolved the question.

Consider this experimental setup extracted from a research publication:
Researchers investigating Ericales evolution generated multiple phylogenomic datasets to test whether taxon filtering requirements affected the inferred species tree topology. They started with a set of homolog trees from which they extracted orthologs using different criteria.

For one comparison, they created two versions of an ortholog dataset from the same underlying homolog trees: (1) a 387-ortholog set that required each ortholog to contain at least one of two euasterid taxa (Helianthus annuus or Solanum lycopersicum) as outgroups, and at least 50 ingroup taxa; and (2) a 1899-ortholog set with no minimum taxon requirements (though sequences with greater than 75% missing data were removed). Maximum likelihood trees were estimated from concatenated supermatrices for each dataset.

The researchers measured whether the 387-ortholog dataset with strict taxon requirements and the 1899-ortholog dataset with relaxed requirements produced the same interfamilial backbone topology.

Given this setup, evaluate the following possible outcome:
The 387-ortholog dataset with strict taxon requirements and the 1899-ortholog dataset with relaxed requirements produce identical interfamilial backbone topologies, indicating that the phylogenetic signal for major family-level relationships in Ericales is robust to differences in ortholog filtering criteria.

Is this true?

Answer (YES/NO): NO